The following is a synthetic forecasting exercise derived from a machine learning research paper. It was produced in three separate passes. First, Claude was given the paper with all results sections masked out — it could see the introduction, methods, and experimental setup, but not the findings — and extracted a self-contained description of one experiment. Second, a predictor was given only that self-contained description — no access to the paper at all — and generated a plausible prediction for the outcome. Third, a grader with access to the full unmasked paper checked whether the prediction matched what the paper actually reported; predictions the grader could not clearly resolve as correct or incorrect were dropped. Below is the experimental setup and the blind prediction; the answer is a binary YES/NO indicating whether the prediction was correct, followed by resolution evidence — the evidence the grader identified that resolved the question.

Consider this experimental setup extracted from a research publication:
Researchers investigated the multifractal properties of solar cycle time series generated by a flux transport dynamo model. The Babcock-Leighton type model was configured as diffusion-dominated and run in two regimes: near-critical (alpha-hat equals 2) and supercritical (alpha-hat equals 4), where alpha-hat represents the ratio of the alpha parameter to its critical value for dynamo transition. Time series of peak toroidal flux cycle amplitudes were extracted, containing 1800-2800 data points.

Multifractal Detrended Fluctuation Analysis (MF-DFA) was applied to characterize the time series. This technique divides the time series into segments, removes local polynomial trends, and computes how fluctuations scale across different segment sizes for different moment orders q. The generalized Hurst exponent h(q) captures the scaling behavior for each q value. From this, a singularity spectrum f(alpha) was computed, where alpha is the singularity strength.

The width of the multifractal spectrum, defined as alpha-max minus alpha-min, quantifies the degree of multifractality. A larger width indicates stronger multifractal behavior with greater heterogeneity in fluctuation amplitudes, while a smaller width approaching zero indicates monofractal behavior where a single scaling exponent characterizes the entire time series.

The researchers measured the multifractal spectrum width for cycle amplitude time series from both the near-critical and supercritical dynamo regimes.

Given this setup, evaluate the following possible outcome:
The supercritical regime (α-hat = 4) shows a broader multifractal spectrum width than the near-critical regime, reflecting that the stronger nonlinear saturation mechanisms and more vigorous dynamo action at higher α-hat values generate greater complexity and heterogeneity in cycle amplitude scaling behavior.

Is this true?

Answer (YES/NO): NO